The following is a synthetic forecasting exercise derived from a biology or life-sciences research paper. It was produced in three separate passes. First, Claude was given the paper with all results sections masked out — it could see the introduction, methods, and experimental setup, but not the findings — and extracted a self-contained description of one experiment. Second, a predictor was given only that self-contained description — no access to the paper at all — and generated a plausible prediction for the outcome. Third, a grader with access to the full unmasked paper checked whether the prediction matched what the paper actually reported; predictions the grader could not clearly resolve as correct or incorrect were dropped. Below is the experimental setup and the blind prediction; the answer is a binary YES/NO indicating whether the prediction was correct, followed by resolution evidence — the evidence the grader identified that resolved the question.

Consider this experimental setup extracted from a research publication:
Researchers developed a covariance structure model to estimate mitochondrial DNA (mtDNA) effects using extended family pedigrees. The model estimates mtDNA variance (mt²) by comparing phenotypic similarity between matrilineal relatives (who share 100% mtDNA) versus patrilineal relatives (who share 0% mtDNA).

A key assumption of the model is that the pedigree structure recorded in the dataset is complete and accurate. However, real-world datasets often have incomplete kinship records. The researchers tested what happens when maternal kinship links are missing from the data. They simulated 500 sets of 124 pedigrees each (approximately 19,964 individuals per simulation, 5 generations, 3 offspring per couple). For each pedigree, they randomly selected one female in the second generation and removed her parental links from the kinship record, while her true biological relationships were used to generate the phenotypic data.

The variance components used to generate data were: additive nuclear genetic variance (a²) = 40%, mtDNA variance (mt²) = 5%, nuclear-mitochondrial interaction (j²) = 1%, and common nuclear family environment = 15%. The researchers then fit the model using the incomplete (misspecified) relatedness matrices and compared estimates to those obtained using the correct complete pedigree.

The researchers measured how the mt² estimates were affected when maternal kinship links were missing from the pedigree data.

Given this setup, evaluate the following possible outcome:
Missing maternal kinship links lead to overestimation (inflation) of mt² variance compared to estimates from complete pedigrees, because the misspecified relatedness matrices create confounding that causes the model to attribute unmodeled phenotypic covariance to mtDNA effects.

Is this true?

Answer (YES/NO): NO